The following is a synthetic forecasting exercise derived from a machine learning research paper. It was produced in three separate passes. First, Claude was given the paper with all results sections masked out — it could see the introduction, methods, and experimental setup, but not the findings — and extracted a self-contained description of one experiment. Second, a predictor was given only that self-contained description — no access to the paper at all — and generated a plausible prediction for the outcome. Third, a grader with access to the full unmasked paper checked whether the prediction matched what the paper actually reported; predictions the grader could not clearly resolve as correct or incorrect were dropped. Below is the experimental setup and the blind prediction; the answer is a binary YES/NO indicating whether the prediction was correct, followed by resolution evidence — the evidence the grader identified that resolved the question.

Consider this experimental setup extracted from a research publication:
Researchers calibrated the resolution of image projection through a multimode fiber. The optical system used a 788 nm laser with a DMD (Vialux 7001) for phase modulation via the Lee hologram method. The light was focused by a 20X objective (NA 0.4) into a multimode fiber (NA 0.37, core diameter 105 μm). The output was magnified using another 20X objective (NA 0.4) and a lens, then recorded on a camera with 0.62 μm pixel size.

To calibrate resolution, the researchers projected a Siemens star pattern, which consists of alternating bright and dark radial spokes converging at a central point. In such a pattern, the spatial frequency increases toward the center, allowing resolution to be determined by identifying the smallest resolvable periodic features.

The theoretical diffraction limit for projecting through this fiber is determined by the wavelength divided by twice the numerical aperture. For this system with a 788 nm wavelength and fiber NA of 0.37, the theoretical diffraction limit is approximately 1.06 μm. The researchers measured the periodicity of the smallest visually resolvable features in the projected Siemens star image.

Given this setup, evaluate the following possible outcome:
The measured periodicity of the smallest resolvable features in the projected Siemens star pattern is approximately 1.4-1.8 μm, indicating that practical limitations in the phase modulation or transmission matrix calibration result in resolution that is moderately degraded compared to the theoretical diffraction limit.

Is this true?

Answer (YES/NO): NO